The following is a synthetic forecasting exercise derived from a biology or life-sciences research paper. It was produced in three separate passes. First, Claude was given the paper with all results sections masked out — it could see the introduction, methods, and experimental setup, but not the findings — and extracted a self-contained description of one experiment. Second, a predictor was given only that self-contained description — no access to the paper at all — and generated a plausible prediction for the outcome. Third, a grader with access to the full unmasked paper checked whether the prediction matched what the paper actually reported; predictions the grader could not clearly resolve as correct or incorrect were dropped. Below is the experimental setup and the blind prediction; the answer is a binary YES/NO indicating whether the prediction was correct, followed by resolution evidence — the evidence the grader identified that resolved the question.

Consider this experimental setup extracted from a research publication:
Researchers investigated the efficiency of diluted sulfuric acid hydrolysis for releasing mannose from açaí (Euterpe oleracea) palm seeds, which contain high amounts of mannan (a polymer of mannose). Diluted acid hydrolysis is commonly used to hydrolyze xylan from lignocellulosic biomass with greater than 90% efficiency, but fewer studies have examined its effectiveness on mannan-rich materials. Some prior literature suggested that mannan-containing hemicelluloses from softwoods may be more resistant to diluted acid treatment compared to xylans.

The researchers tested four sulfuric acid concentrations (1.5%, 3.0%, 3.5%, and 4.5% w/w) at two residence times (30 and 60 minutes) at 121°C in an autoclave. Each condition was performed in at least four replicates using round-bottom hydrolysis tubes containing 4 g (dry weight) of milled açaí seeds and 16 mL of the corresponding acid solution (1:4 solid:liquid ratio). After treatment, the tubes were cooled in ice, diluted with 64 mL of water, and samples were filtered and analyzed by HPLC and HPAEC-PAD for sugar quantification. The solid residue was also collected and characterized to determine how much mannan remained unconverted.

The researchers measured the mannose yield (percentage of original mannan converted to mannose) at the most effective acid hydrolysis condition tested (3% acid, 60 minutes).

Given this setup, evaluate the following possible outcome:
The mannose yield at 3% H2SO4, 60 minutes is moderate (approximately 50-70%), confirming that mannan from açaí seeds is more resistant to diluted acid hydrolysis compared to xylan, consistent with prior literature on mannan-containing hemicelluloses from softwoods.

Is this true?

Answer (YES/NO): NO